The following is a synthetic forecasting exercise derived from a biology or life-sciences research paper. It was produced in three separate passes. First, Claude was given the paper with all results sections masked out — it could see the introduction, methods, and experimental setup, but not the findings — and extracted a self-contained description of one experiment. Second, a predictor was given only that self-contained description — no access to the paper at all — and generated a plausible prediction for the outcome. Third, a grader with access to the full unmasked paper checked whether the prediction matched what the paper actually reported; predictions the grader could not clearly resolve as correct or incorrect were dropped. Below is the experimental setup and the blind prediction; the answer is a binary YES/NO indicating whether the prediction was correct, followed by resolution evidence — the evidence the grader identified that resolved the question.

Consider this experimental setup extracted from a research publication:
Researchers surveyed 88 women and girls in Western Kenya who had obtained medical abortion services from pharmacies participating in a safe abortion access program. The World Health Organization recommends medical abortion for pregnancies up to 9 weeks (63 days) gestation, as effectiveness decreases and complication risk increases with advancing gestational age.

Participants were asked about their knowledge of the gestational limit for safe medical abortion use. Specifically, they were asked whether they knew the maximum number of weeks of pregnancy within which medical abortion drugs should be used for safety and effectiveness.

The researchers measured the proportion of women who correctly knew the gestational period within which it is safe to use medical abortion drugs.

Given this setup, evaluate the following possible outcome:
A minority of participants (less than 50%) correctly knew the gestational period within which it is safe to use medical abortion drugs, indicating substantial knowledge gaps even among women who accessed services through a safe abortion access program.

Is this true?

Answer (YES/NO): NO